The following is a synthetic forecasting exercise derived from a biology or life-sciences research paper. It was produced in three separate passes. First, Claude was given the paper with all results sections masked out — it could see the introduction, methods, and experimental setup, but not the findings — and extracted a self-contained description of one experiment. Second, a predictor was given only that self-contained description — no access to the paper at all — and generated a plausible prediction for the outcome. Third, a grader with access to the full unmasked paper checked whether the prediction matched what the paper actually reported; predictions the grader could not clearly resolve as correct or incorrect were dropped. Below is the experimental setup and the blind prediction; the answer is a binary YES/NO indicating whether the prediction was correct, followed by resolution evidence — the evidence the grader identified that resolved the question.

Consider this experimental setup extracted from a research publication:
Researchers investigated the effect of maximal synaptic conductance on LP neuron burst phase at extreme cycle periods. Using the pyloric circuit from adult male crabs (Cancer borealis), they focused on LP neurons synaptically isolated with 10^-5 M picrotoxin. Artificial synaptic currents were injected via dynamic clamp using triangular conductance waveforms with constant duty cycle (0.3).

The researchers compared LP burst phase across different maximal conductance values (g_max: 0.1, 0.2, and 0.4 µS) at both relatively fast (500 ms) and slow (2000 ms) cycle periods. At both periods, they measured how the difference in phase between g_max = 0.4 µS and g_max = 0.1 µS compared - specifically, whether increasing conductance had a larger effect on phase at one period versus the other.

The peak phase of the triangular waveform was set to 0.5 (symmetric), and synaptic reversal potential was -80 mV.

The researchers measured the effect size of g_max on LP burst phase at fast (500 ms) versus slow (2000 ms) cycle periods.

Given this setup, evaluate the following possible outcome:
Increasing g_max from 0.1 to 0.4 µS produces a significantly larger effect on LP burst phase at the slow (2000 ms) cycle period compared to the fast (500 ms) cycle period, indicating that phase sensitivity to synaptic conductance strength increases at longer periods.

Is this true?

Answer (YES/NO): NO